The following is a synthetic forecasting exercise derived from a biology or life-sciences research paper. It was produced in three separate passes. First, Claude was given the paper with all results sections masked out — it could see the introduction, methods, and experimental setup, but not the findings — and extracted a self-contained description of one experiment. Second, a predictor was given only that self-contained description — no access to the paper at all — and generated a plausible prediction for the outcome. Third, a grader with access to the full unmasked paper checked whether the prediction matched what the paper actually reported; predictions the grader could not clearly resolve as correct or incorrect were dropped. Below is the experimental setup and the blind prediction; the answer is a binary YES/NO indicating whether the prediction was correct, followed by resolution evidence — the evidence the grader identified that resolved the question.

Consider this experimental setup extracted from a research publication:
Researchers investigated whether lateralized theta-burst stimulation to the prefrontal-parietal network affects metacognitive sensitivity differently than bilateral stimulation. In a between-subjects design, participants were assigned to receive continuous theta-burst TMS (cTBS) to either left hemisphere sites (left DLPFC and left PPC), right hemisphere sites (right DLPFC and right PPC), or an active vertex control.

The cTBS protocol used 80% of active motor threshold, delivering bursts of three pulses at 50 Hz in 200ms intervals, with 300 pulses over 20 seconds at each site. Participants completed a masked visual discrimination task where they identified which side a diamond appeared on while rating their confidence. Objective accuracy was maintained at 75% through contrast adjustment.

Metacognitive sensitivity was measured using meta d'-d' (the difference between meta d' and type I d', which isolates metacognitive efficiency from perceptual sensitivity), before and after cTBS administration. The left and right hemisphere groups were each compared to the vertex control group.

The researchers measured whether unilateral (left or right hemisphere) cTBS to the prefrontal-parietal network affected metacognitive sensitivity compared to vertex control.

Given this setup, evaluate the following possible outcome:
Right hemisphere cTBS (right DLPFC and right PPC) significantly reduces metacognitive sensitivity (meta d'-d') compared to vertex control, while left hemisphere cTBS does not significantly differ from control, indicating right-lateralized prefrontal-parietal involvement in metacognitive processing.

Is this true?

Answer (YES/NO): NO